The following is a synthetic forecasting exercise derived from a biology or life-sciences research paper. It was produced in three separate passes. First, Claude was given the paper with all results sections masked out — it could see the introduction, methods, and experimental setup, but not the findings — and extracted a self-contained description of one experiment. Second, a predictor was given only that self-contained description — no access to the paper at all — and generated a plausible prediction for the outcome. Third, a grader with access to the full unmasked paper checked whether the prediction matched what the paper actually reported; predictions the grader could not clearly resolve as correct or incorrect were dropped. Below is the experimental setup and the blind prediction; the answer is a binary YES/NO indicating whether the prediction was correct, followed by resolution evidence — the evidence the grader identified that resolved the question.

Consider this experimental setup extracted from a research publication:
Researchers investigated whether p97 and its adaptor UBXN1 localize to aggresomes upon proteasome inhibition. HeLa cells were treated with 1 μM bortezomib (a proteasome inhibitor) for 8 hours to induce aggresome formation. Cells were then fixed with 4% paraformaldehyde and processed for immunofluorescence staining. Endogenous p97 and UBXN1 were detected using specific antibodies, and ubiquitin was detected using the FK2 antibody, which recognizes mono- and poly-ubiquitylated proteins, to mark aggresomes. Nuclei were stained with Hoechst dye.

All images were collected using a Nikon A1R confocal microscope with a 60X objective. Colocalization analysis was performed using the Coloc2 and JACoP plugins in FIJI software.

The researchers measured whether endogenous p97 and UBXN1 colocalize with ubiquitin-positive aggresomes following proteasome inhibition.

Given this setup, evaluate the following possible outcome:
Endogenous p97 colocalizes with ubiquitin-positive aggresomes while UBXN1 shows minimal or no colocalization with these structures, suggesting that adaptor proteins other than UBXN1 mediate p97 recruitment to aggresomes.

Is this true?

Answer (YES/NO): NO